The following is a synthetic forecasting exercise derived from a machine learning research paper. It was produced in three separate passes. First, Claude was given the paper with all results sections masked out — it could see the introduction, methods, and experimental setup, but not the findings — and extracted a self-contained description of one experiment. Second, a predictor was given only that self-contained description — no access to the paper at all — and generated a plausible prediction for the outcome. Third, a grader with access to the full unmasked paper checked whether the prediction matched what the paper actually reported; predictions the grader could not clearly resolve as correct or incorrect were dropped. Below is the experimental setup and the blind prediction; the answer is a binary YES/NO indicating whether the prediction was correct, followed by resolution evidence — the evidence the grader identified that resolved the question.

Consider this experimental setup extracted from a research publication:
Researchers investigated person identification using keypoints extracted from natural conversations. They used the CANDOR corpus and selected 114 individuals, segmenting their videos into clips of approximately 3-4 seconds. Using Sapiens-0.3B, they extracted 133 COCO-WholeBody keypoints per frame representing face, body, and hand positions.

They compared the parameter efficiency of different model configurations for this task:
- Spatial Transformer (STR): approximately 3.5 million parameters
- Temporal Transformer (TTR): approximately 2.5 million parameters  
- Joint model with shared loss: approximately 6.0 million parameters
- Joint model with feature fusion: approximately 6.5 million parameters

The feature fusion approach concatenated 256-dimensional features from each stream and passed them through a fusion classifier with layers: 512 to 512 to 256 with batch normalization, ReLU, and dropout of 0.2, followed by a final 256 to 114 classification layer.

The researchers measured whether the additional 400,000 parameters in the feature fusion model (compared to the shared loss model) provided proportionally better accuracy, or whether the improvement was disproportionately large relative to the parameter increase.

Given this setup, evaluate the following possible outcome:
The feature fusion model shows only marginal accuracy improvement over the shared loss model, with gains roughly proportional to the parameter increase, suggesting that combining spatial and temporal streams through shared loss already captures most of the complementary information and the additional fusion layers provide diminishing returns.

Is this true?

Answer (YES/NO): NO